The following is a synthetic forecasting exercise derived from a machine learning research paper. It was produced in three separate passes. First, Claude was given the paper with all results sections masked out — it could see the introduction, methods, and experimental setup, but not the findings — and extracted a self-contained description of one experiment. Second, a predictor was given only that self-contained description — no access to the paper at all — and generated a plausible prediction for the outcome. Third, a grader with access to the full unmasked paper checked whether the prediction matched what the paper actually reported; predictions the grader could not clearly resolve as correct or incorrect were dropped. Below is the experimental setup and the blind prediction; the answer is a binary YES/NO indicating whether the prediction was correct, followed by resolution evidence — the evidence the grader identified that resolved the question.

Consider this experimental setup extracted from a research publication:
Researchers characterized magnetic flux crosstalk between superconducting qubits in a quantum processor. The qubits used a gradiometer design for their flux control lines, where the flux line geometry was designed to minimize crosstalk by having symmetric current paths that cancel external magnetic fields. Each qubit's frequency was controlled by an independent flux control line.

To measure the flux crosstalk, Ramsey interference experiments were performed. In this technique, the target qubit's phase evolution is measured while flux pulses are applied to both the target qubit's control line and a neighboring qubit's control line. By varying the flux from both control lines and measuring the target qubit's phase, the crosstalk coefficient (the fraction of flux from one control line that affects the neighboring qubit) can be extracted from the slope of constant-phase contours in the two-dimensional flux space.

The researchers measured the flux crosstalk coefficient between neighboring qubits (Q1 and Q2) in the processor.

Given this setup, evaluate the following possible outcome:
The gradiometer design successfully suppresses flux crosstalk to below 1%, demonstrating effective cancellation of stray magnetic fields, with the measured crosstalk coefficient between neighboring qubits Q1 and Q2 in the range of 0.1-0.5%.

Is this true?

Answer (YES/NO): NO